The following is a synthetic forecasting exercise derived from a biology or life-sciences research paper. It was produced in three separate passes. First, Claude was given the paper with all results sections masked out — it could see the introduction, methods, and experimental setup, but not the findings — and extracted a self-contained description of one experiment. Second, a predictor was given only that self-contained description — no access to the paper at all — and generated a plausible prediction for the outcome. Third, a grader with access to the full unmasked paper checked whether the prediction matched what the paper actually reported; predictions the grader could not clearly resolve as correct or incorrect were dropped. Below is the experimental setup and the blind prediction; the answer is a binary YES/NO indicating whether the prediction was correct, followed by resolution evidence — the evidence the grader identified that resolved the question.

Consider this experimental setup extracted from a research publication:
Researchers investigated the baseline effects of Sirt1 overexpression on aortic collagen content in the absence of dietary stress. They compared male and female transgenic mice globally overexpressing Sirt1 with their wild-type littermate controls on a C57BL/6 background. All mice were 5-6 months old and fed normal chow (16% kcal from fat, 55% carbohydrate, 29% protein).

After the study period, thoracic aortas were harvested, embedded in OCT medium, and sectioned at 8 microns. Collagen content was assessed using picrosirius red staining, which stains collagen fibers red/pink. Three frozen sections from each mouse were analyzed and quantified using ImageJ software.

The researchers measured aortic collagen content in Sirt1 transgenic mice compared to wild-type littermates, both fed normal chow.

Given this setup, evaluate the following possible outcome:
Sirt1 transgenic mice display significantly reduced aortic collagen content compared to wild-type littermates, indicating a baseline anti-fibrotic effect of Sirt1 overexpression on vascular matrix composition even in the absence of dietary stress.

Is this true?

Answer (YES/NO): NO